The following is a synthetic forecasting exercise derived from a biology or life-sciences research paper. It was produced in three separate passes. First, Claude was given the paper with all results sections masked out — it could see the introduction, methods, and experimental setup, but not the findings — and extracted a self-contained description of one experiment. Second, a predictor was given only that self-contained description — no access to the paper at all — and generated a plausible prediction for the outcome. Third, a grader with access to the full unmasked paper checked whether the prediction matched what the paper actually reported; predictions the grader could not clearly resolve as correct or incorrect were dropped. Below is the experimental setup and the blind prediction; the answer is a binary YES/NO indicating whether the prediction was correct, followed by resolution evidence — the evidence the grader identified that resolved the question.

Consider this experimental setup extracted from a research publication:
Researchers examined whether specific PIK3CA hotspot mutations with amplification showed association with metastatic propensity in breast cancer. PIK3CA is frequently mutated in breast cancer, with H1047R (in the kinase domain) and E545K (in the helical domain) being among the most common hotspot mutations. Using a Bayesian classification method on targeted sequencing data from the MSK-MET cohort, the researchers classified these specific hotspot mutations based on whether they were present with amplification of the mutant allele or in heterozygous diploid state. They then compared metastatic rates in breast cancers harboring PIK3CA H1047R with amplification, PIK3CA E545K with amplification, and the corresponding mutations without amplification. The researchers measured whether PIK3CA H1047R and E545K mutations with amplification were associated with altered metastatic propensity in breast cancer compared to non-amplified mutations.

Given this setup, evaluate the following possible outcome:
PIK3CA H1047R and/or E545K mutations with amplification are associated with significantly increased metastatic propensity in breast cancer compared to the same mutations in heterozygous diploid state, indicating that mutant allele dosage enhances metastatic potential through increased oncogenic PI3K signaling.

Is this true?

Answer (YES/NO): YES